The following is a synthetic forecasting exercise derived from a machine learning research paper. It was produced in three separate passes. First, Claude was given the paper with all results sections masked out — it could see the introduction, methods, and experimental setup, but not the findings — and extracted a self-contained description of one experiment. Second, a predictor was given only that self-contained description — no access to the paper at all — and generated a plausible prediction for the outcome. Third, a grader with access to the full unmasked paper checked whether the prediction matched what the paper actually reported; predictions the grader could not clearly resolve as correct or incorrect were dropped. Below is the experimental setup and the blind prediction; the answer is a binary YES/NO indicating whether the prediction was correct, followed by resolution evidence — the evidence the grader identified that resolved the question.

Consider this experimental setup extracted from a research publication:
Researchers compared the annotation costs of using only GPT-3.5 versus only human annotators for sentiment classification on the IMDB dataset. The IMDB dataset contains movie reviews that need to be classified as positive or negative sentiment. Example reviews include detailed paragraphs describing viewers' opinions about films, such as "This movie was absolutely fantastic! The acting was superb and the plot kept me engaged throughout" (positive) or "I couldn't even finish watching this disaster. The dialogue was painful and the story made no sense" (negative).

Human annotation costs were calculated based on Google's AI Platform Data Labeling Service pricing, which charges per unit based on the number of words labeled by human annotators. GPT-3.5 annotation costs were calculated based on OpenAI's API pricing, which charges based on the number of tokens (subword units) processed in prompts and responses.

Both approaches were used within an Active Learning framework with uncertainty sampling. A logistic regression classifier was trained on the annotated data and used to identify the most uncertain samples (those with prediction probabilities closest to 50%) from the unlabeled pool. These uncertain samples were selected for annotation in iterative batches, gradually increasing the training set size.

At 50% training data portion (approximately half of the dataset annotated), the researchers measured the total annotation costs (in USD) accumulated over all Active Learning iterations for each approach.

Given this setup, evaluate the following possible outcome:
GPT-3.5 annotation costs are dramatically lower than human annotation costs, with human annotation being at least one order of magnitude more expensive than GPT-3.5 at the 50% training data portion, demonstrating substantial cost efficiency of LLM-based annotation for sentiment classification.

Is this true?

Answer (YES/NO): YES